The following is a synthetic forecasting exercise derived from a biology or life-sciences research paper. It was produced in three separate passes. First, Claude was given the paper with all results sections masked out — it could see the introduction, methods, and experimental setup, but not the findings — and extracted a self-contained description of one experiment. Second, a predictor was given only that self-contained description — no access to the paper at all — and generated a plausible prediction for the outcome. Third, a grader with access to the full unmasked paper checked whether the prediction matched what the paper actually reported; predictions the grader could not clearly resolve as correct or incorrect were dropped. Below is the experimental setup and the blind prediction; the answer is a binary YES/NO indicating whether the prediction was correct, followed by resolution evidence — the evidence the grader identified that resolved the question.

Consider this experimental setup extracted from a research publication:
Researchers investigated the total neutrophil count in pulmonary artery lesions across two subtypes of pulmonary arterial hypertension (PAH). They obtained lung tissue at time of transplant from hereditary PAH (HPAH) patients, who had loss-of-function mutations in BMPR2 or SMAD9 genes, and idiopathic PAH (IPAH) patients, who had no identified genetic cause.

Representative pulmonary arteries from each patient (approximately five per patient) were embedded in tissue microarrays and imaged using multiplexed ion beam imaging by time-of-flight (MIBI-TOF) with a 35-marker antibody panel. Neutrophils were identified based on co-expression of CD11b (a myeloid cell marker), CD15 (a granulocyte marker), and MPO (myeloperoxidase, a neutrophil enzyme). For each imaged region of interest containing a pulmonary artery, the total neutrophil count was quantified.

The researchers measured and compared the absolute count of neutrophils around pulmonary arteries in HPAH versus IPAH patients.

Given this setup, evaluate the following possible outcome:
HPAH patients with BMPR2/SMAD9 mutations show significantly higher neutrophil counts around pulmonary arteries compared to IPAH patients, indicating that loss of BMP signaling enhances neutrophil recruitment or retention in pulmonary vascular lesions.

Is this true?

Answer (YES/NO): YES